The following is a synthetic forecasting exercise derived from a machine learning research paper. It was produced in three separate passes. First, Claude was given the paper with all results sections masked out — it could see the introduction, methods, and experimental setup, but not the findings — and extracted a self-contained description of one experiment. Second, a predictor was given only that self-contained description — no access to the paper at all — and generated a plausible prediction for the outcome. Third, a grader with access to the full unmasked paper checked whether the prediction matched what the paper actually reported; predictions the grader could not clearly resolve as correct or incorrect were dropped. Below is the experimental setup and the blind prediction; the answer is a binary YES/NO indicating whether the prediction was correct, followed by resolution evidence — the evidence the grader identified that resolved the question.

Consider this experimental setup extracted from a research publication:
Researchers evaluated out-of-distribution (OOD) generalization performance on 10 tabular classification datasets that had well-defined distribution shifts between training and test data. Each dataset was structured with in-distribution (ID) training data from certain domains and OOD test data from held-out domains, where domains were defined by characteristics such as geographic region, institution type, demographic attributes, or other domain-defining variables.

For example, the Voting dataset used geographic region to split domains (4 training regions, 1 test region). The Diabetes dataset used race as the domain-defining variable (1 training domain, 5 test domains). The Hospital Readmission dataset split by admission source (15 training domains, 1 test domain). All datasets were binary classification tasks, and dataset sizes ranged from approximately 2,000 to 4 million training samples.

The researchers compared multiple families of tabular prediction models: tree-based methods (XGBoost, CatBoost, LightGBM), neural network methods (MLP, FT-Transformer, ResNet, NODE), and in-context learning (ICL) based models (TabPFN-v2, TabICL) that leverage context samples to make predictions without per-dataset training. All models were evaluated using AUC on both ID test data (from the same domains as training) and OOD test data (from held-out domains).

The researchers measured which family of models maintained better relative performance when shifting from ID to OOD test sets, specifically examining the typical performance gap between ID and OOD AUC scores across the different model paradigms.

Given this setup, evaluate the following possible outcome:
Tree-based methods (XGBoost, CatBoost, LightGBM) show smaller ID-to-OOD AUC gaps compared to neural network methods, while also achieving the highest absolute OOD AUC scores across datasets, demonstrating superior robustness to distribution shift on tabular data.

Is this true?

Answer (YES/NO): NO